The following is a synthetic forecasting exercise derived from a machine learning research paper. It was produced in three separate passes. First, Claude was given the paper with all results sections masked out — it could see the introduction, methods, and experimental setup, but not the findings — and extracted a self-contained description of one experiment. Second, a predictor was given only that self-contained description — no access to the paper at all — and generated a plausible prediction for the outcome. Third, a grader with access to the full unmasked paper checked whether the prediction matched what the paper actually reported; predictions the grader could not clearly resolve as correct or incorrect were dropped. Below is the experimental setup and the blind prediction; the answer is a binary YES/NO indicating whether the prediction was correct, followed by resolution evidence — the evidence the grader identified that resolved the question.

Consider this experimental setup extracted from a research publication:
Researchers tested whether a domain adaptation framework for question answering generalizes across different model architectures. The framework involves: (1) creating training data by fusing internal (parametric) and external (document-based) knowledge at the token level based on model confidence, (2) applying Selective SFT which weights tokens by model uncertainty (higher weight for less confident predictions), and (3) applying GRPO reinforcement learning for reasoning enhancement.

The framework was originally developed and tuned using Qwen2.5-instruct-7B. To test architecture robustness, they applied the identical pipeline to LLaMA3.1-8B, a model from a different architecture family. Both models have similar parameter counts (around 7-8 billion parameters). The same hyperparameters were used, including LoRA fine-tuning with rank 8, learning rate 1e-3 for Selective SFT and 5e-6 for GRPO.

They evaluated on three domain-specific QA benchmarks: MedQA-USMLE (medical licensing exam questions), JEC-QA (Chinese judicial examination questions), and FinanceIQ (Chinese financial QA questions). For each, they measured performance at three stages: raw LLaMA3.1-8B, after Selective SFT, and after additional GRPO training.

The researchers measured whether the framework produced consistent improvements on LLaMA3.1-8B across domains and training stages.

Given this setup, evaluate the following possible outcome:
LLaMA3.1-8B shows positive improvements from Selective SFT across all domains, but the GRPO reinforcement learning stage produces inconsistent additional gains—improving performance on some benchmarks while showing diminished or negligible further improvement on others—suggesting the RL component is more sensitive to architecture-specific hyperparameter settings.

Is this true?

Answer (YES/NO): NO